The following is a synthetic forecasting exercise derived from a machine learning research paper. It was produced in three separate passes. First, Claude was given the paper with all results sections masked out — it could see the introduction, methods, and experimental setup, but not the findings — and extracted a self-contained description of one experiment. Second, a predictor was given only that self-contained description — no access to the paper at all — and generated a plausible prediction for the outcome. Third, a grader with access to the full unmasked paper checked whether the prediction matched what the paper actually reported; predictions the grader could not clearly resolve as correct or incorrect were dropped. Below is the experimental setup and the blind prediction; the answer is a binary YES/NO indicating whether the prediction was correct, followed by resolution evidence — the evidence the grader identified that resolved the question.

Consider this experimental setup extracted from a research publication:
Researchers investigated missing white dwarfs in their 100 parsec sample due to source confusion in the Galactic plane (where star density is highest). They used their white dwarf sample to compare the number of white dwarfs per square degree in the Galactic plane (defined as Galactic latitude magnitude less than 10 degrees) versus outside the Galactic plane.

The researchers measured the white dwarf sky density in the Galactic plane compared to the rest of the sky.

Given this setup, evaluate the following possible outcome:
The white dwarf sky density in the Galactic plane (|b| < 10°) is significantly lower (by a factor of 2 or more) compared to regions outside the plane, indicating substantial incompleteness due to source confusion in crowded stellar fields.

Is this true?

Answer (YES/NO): NO